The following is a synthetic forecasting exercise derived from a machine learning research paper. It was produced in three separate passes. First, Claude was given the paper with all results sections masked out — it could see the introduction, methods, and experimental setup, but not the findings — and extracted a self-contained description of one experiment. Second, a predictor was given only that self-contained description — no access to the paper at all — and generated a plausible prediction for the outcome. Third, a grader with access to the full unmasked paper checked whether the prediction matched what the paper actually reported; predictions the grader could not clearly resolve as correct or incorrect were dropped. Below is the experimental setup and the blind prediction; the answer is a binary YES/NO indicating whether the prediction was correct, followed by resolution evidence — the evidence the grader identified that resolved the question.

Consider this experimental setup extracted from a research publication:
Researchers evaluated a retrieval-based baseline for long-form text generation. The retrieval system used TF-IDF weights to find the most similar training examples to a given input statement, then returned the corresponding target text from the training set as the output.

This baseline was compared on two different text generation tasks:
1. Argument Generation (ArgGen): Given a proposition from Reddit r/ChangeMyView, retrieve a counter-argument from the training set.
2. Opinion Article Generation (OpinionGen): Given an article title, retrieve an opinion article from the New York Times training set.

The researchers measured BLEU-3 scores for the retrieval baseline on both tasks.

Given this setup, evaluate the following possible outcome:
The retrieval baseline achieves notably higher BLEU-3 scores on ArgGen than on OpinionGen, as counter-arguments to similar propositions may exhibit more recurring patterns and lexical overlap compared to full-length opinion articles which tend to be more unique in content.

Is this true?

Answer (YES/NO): NO